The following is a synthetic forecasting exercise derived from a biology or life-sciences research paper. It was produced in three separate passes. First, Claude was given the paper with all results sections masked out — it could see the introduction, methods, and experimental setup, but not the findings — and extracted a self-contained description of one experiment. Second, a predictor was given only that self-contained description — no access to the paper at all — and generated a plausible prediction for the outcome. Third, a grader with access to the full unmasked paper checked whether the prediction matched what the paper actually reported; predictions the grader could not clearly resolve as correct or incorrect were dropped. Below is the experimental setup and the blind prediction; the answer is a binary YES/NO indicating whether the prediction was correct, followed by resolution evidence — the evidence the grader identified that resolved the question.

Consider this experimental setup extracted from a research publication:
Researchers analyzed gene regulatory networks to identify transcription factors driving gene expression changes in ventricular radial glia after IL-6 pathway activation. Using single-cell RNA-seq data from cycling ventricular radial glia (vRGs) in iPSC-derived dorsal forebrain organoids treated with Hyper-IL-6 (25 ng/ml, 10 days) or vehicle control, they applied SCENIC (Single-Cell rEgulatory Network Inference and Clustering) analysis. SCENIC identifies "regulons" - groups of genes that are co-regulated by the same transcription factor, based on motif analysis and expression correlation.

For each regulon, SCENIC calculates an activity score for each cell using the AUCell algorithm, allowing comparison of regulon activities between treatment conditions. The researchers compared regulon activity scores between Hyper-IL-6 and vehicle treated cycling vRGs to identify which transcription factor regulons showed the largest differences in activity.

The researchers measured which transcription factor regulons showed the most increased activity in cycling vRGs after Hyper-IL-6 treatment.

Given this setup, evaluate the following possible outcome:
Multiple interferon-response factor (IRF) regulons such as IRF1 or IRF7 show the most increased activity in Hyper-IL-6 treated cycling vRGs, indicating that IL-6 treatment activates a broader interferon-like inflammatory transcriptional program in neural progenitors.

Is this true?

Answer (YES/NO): NO